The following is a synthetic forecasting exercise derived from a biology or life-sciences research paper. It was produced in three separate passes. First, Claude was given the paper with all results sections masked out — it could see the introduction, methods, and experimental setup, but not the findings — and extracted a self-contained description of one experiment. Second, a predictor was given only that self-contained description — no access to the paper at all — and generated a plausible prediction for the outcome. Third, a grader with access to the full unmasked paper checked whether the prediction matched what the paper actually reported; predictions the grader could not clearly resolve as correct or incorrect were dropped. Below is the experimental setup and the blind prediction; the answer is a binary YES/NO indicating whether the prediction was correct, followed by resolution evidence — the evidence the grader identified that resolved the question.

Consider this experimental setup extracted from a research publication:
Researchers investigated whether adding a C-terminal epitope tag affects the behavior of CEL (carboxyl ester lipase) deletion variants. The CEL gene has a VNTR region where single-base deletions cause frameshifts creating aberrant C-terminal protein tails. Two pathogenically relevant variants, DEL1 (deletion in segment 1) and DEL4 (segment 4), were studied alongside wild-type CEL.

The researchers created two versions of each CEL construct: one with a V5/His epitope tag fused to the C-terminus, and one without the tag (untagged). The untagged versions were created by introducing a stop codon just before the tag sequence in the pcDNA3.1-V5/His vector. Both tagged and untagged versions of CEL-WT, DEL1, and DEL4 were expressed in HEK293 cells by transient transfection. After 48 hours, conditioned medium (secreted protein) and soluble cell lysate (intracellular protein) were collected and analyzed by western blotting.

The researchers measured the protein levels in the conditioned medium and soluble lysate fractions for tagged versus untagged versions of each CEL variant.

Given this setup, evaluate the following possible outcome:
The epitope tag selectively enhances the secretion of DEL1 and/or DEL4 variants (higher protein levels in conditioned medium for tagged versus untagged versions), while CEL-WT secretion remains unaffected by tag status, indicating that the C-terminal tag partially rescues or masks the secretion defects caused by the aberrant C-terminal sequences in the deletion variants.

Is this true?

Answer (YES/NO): NO